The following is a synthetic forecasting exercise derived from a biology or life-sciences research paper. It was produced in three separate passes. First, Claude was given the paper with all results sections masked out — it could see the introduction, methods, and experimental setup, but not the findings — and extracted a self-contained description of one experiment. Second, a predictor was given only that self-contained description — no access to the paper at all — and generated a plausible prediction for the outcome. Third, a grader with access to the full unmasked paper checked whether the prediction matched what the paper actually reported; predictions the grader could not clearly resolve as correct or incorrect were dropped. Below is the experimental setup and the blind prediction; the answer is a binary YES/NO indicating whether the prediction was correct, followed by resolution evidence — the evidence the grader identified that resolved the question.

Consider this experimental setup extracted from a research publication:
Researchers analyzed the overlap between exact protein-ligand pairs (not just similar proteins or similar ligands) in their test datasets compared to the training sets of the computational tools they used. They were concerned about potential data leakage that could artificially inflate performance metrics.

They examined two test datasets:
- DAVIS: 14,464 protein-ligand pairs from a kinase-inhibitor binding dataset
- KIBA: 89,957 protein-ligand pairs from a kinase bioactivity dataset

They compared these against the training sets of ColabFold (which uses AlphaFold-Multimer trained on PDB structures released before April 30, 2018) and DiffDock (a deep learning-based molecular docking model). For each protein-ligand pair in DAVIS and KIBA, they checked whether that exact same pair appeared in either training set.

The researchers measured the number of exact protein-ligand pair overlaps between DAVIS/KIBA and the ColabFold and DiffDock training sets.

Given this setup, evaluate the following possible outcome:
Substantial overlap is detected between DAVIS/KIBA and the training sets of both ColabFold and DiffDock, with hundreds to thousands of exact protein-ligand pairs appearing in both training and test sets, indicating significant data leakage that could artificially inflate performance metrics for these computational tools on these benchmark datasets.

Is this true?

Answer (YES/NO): NO